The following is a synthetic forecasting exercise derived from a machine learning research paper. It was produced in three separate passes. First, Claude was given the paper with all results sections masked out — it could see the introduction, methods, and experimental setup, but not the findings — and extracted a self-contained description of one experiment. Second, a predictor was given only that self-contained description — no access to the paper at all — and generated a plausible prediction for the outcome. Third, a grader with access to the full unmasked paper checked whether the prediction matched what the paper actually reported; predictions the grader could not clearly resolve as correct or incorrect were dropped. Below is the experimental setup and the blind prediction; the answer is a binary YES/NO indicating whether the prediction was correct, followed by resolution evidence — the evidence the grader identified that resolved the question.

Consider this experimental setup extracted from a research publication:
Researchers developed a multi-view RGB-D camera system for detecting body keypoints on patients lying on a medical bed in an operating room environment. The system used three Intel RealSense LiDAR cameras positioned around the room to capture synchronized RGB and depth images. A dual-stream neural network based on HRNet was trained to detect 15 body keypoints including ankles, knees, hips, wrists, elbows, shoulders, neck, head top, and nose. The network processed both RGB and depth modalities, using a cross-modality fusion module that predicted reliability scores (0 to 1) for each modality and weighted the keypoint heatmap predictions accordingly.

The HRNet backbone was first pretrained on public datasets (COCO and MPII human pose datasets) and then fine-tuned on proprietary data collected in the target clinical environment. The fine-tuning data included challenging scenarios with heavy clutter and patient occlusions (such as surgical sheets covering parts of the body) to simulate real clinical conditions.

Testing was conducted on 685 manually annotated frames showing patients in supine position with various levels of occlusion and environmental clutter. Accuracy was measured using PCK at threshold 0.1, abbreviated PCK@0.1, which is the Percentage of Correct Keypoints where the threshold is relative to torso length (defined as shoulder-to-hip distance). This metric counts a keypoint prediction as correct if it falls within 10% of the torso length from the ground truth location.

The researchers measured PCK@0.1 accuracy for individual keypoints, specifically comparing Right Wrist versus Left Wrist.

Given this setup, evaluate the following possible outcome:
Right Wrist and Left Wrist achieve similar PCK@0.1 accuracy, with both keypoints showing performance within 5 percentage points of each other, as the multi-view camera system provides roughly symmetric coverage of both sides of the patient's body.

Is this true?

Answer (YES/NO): NO